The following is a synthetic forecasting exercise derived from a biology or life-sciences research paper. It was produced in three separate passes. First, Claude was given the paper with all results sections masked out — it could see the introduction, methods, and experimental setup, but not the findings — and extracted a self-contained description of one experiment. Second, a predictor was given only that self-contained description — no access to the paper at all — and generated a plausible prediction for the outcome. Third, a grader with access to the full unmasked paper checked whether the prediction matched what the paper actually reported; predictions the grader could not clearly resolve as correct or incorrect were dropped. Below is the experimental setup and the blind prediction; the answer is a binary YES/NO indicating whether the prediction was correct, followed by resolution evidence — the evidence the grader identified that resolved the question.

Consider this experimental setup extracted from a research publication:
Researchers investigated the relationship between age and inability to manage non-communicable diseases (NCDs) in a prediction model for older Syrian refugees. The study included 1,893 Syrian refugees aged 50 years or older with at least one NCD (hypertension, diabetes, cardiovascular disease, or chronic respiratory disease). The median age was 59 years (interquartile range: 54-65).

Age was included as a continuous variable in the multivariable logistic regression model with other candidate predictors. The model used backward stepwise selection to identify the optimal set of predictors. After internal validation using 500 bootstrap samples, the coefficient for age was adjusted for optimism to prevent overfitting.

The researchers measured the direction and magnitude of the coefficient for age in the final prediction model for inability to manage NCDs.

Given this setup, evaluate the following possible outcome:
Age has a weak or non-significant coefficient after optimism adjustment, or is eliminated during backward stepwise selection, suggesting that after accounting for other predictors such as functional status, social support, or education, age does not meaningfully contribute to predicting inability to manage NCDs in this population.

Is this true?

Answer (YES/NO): NO